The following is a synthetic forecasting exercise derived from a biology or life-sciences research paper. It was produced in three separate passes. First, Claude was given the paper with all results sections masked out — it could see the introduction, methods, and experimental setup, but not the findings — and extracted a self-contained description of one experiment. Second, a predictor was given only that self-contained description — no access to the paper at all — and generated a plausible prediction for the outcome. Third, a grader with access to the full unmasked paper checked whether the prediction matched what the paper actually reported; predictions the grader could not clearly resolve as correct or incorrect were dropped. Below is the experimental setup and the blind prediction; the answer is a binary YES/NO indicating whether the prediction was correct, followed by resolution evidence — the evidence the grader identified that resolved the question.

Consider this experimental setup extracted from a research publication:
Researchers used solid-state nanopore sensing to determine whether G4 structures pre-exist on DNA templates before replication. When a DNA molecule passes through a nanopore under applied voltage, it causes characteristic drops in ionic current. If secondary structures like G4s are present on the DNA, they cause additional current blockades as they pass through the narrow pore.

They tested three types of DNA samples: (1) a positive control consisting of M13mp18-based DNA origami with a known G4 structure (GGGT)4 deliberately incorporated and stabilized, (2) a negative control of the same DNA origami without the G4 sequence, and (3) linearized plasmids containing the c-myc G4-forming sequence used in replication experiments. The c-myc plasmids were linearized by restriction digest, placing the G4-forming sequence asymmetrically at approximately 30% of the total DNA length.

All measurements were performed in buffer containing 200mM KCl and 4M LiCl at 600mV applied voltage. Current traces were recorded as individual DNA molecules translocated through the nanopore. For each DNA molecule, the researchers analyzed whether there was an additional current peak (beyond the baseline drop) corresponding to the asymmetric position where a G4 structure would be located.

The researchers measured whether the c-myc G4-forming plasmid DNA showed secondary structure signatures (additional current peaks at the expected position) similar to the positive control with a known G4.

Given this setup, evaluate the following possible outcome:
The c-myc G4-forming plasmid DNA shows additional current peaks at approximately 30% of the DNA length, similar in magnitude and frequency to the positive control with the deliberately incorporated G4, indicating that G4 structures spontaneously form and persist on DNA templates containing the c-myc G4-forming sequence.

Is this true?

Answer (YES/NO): NO